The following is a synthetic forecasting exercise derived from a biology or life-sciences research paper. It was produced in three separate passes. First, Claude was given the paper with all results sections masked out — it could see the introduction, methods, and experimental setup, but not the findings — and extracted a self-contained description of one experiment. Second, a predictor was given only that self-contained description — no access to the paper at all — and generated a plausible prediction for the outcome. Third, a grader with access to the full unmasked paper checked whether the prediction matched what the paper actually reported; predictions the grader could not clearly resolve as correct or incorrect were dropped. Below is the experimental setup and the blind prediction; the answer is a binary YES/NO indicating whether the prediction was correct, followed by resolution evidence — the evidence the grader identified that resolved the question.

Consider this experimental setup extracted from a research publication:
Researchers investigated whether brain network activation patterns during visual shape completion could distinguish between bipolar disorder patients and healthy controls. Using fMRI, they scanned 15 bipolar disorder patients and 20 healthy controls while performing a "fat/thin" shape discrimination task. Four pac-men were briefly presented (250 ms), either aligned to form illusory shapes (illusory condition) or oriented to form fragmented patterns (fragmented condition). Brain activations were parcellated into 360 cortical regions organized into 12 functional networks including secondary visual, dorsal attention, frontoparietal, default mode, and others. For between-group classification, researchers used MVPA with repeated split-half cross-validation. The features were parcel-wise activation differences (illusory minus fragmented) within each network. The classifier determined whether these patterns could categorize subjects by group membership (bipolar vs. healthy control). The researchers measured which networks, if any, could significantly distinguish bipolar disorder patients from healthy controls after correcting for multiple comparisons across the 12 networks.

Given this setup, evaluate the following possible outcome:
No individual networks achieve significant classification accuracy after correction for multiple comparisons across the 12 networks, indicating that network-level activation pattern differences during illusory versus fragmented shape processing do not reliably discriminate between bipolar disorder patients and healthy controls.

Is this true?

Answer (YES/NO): YES